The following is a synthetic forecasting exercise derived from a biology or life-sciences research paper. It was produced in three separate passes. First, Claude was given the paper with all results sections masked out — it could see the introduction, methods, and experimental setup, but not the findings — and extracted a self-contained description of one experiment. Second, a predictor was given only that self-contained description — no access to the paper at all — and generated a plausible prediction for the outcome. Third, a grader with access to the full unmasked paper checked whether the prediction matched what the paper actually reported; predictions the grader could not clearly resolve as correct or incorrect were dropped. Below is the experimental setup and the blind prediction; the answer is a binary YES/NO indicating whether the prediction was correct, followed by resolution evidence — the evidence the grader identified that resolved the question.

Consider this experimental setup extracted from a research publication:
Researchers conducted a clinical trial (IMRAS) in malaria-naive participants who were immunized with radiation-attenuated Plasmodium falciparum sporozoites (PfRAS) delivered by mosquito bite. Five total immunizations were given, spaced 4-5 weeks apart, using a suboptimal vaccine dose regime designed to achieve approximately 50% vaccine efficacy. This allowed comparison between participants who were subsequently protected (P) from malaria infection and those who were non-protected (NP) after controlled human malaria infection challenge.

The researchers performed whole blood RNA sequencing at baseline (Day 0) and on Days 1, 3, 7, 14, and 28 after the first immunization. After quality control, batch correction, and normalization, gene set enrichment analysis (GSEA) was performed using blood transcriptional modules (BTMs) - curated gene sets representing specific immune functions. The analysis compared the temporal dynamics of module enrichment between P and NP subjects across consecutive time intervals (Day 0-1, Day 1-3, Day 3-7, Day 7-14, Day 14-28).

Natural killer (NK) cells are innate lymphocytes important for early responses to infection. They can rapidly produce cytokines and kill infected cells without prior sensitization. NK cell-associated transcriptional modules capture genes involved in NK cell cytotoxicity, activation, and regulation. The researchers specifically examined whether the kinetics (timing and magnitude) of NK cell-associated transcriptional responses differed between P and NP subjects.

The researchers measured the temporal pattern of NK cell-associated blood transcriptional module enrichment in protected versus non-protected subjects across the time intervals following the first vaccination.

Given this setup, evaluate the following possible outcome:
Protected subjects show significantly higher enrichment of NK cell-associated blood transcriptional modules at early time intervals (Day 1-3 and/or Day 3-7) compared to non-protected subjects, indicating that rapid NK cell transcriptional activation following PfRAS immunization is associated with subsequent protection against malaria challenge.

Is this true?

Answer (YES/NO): NO